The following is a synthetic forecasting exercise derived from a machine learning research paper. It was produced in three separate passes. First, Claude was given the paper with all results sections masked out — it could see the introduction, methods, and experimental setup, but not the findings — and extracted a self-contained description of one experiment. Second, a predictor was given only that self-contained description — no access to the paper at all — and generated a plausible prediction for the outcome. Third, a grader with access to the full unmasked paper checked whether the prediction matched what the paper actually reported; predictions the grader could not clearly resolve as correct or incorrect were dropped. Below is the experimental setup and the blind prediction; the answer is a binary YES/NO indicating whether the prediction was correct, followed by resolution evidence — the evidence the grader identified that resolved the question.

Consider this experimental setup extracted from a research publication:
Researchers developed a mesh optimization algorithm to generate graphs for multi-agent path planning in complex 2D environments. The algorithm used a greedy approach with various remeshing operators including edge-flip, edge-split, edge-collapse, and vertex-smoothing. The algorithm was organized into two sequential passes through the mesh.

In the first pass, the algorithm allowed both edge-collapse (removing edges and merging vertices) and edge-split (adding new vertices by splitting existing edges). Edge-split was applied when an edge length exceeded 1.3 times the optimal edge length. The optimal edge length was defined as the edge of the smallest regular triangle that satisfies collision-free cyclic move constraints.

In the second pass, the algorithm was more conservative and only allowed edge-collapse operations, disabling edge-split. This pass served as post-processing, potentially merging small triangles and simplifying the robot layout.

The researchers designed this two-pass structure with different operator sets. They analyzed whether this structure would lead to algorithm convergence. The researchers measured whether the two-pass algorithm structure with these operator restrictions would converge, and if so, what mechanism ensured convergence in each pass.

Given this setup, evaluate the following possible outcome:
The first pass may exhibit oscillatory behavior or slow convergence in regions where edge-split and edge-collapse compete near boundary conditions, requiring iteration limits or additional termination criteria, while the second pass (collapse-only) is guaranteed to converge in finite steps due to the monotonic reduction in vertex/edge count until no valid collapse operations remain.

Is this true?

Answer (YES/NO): NO